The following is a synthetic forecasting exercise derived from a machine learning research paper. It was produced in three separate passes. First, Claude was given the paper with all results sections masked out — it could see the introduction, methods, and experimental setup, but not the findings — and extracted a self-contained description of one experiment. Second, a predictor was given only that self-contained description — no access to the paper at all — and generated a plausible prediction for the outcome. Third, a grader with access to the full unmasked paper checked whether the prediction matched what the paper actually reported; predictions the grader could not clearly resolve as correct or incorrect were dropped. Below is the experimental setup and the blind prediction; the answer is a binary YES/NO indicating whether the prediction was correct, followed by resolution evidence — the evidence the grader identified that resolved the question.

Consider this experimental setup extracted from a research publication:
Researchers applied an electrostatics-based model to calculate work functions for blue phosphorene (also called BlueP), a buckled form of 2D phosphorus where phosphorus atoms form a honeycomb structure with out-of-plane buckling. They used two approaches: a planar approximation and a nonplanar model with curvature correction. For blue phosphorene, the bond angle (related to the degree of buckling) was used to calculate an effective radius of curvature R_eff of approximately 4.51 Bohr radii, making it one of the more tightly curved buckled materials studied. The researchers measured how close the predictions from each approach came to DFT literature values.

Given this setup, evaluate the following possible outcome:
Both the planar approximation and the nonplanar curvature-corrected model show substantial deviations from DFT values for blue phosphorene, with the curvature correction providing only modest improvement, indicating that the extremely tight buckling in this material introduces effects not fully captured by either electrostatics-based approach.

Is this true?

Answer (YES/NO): NO